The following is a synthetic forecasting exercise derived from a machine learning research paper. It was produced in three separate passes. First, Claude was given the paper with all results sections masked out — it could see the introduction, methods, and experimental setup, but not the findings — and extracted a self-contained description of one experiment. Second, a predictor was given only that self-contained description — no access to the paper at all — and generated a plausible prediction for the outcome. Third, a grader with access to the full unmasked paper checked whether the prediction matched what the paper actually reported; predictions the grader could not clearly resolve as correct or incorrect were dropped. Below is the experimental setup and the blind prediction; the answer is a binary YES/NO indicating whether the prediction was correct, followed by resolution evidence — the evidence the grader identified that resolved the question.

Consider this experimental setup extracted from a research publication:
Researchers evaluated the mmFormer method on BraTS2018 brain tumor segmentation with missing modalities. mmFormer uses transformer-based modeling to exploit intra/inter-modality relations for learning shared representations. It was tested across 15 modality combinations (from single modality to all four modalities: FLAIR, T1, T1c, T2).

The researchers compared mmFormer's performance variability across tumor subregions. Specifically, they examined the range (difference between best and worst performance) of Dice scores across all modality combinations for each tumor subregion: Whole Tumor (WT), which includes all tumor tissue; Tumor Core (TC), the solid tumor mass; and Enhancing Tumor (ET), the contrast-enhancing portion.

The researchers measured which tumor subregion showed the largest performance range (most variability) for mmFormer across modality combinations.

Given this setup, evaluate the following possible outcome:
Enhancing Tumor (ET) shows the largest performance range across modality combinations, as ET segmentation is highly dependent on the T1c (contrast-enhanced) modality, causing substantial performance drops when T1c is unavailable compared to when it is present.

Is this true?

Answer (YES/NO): YES